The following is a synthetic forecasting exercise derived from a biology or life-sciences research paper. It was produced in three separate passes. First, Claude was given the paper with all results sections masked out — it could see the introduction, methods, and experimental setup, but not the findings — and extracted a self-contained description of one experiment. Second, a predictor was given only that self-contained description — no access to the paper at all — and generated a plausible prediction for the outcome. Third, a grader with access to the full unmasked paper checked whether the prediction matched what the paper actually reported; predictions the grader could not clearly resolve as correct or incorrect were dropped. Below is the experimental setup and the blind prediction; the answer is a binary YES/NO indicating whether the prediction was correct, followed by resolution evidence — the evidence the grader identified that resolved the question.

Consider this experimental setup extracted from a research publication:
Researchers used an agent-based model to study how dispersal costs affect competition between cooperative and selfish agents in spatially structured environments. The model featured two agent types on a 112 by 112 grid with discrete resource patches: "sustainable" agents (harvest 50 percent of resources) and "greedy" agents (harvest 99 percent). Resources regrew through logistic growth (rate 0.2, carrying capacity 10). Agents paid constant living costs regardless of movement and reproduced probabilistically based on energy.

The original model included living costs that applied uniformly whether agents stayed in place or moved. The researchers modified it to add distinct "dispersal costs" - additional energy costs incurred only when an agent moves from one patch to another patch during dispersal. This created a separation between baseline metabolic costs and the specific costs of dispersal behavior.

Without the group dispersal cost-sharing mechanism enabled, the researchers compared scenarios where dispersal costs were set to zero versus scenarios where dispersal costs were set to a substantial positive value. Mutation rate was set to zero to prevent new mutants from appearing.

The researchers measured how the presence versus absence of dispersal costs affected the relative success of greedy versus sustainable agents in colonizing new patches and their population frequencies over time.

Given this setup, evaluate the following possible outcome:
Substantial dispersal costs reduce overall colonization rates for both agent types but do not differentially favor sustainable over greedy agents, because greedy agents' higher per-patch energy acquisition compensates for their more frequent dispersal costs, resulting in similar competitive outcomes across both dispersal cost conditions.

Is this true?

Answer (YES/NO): NO